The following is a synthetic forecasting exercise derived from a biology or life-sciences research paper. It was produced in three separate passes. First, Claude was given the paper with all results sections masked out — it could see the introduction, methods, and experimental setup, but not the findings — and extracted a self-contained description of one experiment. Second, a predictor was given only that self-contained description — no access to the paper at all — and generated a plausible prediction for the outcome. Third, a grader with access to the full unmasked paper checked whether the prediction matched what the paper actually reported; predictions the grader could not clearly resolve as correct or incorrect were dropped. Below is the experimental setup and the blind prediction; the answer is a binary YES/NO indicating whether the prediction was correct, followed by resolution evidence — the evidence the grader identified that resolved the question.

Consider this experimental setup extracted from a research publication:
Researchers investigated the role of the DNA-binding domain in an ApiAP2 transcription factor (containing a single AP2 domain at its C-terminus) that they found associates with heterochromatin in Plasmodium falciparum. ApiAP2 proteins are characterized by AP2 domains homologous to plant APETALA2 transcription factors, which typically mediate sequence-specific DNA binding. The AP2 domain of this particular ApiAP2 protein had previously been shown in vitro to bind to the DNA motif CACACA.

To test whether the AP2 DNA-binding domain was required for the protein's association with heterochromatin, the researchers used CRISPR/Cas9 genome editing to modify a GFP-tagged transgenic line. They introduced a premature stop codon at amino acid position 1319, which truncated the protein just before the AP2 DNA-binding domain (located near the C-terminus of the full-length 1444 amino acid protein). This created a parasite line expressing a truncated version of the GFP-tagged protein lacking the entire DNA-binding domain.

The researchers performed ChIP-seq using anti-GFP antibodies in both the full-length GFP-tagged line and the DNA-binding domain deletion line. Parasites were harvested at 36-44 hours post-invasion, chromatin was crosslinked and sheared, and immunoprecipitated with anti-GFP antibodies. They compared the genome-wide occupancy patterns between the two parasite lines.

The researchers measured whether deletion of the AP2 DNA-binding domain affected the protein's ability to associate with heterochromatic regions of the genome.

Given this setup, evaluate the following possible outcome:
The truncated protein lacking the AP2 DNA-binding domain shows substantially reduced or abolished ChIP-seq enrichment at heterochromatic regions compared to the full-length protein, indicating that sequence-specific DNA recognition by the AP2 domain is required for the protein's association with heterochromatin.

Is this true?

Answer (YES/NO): NO